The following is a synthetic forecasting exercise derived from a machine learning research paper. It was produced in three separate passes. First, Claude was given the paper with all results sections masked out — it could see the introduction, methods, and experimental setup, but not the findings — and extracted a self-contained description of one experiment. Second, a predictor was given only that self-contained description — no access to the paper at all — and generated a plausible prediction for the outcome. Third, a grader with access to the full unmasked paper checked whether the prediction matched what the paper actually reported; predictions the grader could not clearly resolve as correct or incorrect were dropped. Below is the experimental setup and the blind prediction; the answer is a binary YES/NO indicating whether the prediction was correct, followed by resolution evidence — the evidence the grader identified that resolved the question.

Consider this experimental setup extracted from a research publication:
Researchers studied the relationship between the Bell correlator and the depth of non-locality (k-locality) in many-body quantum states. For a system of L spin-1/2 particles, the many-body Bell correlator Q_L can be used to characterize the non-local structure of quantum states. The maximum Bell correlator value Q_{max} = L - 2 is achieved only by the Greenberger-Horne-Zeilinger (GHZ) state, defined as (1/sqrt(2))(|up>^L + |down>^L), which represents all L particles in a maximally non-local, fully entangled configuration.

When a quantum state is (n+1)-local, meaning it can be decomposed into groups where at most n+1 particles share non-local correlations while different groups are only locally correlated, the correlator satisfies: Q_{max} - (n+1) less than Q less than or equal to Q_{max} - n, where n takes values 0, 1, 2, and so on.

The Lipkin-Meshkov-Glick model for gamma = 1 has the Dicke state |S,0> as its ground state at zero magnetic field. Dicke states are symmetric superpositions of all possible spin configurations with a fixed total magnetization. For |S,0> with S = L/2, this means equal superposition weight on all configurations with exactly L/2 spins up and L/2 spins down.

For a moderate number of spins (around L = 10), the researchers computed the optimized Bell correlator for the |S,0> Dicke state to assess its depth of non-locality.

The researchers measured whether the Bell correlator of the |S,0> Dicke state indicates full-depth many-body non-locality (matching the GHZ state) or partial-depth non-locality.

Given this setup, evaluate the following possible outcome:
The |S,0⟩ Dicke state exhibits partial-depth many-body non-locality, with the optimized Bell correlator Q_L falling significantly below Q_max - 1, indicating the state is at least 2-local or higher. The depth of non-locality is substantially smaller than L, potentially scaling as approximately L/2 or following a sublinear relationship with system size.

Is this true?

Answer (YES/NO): NO